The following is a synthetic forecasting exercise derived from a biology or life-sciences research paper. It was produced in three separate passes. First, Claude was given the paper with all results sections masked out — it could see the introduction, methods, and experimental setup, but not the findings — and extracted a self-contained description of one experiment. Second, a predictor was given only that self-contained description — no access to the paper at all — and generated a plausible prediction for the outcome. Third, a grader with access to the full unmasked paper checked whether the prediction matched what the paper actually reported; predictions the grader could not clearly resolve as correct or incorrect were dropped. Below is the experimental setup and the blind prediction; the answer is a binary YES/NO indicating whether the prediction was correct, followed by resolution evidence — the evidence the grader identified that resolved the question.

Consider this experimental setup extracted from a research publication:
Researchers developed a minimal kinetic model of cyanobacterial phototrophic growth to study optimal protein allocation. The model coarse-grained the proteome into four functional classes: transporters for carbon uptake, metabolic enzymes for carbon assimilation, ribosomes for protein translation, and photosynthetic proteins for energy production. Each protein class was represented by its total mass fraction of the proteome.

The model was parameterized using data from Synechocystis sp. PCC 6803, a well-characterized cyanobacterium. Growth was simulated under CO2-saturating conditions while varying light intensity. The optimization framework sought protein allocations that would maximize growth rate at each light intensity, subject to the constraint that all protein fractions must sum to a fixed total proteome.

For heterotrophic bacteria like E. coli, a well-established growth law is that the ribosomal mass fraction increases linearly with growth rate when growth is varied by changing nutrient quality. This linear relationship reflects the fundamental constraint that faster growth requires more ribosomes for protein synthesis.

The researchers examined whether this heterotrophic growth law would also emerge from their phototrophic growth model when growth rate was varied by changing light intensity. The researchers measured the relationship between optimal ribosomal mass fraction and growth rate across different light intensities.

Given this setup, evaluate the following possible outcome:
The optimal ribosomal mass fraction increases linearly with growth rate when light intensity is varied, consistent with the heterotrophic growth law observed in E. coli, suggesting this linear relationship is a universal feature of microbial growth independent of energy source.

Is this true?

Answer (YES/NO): YES